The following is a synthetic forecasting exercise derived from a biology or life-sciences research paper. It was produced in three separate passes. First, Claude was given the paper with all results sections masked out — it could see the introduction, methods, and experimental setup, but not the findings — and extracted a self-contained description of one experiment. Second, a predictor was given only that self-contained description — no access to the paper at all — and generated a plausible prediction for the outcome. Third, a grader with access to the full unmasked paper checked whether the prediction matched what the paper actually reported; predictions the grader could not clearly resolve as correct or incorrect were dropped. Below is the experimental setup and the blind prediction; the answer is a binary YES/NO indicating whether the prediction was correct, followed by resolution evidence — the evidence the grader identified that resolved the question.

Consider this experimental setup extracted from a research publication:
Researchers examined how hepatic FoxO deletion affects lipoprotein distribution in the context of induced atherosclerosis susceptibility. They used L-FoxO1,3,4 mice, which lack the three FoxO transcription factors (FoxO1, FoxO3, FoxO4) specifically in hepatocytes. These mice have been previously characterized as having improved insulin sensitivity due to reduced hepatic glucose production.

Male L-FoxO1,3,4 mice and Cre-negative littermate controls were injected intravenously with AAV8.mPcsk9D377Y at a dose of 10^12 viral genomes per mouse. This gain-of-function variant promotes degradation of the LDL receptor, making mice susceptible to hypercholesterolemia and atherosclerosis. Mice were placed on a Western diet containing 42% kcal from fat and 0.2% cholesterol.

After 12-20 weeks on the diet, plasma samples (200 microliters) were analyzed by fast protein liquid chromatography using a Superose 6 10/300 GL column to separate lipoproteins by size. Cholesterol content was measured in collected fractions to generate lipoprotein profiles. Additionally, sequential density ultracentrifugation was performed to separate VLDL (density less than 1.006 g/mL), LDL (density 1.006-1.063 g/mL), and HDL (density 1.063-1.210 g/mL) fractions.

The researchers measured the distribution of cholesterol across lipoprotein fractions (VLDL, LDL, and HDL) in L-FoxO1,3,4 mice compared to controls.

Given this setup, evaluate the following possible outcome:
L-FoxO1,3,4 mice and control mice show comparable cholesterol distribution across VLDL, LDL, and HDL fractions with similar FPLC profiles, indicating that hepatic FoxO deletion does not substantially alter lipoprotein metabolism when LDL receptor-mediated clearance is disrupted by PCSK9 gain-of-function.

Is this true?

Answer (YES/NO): NO